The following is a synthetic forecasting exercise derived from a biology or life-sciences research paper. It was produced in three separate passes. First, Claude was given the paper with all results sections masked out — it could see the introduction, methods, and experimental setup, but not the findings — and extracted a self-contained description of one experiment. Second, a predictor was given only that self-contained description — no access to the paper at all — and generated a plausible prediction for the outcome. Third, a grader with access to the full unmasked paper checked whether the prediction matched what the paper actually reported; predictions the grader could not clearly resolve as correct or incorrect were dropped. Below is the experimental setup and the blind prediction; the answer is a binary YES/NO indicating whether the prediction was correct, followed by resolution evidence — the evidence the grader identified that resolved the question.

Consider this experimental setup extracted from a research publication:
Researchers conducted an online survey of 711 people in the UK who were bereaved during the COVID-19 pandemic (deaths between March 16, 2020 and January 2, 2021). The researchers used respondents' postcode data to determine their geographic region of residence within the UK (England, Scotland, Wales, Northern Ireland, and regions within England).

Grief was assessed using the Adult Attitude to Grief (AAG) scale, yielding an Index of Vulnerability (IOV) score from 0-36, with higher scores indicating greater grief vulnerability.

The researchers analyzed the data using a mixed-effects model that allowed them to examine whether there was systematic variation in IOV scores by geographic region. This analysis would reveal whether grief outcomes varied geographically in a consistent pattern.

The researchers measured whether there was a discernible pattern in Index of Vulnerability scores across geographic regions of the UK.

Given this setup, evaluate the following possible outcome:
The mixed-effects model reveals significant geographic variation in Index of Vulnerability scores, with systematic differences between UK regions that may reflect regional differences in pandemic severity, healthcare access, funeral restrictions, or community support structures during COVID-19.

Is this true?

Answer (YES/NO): NO